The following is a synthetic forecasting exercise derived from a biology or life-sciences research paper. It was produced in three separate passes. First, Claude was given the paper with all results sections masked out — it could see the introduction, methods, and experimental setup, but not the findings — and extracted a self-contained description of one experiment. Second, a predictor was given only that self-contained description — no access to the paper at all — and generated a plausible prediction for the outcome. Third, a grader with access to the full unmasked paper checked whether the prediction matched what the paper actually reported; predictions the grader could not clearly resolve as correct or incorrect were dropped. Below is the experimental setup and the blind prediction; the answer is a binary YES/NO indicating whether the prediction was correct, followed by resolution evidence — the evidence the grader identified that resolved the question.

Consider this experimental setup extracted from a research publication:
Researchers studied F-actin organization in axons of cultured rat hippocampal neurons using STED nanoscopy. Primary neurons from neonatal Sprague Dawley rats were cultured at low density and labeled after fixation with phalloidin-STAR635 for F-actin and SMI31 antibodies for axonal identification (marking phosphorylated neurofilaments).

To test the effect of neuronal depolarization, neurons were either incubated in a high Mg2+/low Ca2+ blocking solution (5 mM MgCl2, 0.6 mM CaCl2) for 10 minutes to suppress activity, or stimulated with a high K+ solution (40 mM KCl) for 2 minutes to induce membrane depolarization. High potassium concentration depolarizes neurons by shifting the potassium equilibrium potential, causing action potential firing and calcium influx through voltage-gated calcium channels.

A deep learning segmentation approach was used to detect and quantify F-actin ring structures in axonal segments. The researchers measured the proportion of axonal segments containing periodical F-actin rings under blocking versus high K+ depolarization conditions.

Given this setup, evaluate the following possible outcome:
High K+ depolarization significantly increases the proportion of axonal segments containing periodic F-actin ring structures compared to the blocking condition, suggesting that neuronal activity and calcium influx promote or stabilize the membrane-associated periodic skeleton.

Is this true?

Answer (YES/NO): NO